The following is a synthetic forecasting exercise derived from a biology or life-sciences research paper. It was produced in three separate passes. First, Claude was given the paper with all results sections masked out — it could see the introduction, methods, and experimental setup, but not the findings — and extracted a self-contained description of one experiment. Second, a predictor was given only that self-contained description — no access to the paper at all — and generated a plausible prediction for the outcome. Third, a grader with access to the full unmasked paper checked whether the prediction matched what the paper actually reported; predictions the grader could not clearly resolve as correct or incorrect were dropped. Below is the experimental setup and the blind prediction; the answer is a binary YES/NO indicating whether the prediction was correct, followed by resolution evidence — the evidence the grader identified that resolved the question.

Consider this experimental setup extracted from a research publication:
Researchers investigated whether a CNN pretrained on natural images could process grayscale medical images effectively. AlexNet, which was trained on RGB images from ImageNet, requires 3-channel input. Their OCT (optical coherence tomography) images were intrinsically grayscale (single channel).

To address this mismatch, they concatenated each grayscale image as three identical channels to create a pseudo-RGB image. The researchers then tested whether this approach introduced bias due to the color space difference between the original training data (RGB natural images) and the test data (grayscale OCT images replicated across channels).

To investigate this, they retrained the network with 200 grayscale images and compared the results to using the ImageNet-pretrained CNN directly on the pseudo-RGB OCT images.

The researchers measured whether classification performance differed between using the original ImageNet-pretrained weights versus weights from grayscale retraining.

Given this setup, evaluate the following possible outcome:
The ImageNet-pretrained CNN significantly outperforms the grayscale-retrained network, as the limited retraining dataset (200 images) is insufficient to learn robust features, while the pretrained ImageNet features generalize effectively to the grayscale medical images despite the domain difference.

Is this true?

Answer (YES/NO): NO